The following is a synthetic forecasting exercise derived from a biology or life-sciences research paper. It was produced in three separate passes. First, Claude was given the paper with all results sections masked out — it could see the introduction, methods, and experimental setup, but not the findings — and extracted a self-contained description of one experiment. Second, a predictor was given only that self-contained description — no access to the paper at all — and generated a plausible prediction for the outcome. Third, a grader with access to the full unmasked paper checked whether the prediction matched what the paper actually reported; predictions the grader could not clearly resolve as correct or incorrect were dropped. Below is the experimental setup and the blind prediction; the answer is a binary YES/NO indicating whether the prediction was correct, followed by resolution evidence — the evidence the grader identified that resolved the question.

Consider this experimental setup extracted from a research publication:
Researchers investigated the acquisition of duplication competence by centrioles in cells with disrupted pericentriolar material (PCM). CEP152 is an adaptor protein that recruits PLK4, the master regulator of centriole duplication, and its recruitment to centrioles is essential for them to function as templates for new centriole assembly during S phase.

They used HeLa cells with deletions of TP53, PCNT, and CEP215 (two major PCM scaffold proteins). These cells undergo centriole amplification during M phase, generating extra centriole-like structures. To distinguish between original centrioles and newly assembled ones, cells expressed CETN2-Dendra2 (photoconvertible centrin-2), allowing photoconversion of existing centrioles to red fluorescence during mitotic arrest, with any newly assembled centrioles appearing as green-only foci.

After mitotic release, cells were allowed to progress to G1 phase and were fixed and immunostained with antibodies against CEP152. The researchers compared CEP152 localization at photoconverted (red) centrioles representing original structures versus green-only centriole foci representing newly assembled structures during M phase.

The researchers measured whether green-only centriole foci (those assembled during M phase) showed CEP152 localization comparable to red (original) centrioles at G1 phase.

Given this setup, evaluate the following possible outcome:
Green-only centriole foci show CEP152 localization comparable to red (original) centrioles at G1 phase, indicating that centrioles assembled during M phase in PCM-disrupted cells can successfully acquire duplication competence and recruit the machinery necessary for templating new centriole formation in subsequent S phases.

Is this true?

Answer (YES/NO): NO